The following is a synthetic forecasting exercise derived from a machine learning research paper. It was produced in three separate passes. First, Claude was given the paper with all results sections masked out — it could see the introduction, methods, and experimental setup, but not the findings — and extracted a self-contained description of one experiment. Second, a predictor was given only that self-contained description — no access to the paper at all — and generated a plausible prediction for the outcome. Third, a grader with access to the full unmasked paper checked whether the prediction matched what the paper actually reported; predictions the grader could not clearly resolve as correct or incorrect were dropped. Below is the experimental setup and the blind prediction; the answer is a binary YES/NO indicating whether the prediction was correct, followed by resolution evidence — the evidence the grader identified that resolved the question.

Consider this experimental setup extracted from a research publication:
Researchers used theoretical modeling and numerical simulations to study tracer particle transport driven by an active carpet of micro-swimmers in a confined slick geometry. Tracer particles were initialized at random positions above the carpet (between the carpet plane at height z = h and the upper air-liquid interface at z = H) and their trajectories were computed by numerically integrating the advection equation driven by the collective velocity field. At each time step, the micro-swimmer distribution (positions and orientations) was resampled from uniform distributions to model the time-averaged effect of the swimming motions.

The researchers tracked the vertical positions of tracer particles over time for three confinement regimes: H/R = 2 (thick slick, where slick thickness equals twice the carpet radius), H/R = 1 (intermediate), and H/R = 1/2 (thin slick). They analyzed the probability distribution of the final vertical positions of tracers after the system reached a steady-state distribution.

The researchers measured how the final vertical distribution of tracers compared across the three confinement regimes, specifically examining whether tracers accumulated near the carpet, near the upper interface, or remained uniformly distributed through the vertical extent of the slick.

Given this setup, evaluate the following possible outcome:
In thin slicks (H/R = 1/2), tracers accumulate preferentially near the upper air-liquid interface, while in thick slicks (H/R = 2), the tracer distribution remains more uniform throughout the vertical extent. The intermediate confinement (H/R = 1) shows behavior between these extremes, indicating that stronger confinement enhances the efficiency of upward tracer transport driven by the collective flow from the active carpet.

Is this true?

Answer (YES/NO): NO